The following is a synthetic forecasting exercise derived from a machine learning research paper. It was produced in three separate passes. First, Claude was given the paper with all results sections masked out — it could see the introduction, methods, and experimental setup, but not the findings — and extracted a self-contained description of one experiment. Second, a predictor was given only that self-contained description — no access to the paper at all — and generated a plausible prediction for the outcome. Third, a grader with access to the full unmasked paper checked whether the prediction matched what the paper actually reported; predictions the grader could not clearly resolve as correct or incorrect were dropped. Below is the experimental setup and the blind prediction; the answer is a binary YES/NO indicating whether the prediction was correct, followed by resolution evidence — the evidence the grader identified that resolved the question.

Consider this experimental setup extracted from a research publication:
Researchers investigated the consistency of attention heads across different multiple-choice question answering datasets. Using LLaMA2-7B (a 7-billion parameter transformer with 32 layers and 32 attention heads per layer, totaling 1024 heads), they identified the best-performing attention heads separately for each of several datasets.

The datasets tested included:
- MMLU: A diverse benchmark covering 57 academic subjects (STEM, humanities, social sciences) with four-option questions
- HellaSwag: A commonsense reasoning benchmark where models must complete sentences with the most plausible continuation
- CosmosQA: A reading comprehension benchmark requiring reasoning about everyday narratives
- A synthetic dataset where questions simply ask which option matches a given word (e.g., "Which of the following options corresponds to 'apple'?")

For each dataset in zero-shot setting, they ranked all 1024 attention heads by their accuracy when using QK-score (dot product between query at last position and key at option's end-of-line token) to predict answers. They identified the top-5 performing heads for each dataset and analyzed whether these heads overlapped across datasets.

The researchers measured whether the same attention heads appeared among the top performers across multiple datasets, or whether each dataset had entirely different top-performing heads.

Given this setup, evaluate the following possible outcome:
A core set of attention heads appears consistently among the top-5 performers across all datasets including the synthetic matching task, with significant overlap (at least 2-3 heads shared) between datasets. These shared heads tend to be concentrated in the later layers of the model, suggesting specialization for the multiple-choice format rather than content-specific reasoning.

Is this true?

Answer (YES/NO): NO